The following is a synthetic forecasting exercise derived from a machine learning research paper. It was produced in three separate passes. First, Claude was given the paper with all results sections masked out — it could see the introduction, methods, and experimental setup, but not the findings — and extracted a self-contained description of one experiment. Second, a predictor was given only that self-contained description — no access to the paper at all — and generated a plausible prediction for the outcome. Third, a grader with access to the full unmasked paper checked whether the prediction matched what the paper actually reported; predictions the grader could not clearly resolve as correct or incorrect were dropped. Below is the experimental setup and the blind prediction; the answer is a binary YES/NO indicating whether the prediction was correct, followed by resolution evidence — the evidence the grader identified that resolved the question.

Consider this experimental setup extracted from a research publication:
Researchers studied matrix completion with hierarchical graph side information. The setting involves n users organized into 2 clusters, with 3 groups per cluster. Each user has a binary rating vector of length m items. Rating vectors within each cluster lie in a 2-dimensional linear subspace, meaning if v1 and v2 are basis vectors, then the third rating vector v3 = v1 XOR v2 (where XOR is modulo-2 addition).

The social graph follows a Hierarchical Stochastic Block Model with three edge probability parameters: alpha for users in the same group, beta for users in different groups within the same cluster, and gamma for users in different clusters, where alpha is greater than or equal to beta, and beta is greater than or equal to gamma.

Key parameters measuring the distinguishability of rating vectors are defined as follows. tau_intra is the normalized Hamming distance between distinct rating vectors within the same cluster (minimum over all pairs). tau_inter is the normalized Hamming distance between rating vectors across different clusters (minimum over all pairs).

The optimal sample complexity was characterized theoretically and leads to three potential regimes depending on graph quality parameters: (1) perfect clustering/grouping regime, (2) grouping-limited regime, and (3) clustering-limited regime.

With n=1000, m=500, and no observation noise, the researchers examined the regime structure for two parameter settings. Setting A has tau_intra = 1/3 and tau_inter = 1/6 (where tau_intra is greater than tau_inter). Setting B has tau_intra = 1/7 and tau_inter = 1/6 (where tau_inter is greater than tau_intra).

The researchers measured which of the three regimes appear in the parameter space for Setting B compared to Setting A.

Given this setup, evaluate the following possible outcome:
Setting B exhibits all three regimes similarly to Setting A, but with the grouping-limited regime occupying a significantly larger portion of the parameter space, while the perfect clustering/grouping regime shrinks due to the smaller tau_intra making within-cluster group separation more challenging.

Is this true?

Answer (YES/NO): NO